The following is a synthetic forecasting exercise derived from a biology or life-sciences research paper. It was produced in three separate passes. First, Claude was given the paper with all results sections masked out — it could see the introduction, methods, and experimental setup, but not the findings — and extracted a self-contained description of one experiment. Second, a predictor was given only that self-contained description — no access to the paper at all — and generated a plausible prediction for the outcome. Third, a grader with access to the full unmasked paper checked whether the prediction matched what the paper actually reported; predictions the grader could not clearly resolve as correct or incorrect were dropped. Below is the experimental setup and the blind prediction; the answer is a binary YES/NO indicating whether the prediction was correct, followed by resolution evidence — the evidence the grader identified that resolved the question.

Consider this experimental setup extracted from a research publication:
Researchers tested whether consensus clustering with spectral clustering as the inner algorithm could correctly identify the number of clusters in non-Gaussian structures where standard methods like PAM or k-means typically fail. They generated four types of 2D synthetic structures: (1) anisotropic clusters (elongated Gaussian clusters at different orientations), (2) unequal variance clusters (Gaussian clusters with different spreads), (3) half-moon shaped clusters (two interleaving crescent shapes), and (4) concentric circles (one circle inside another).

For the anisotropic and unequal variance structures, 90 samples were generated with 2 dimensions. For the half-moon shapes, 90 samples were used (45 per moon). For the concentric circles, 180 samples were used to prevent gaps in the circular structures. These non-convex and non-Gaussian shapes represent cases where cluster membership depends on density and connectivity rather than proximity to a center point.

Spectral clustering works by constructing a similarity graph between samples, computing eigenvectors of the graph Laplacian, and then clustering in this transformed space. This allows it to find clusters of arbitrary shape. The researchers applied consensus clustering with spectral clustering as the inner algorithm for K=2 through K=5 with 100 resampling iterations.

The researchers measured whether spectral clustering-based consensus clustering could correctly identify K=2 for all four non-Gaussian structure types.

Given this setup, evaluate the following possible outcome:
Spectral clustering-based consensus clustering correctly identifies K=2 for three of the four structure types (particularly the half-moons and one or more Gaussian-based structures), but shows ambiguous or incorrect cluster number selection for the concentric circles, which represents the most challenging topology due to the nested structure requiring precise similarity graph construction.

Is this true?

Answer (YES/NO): NO